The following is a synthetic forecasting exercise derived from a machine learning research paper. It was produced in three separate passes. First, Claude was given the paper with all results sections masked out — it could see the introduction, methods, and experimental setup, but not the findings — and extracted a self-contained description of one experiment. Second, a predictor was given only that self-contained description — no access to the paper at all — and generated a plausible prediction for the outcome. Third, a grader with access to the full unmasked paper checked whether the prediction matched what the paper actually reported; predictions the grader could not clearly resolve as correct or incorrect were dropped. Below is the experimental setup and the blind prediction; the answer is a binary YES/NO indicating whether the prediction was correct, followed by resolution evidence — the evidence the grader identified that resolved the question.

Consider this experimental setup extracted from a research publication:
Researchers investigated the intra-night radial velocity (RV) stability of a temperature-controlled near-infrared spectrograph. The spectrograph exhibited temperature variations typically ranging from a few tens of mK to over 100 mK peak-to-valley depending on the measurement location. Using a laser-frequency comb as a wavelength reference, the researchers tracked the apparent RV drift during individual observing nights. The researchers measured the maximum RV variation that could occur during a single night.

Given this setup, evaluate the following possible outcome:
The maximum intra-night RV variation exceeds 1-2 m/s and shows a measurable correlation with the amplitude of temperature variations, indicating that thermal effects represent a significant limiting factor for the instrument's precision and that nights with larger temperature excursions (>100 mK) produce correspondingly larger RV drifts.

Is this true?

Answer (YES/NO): YES